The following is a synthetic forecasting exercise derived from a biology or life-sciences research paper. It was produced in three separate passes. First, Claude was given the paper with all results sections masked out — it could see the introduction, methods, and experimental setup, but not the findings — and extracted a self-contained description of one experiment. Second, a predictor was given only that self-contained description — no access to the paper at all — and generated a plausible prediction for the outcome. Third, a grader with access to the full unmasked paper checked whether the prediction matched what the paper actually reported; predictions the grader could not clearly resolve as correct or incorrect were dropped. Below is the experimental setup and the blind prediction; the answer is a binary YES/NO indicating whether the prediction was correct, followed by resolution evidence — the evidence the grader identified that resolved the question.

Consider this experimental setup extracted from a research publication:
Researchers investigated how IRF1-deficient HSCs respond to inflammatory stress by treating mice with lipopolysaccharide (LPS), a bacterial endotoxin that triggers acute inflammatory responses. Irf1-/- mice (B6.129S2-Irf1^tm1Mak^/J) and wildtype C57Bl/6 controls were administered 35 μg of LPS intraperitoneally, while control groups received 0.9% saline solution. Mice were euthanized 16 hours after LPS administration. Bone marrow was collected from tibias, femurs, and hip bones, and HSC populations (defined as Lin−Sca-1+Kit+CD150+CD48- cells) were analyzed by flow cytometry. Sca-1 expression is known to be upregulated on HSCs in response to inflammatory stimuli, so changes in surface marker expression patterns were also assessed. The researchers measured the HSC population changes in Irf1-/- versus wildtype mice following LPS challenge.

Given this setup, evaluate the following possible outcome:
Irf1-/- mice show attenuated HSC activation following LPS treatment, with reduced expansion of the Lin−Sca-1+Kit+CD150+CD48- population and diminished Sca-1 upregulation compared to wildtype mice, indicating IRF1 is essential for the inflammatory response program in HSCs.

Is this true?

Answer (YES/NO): NO